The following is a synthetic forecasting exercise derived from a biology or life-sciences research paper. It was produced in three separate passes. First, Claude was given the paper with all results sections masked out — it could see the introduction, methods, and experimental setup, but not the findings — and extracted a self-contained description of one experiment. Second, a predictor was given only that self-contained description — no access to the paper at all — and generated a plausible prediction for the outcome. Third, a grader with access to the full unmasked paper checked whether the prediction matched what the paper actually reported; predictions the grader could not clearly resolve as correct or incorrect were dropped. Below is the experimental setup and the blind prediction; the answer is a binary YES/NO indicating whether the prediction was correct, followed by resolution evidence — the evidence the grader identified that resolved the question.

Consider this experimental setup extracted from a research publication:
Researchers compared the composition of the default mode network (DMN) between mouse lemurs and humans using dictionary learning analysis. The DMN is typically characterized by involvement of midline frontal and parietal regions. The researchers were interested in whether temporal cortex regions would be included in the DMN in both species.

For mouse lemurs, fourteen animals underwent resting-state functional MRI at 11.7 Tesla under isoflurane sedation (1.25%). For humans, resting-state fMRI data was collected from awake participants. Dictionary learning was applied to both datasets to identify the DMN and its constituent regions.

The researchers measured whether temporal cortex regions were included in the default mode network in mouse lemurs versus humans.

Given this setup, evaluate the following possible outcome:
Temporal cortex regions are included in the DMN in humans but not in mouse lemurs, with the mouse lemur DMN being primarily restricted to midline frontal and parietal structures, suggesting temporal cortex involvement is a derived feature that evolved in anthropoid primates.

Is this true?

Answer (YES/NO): NO